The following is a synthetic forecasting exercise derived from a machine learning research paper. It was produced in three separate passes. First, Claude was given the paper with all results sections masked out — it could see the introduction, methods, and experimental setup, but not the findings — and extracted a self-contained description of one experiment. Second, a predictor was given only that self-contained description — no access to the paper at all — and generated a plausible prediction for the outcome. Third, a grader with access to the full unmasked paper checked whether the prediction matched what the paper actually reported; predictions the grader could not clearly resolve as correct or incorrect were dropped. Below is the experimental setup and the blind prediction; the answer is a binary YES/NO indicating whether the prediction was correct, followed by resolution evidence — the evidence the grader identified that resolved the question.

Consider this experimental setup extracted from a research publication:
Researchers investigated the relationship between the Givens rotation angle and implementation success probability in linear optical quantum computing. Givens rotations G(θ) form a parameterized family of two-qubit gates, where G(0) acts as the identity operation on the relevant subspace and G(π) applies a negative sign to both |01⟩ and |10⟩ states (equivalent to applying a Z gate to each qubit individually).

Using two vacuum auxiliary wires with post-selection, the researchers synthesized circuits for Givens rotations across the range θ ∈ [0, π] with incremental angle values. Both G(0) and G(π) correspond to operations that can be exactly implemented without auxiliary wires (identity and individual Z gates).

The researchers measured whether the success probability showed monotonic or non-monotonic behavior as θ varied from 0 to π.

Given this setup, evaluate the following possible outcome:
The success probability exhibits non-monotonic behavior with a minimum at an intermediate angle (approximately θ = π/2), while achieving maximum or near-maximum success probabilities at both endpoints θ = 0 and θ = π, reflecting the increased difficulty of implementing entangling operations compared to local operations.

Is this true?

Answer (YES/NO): YES